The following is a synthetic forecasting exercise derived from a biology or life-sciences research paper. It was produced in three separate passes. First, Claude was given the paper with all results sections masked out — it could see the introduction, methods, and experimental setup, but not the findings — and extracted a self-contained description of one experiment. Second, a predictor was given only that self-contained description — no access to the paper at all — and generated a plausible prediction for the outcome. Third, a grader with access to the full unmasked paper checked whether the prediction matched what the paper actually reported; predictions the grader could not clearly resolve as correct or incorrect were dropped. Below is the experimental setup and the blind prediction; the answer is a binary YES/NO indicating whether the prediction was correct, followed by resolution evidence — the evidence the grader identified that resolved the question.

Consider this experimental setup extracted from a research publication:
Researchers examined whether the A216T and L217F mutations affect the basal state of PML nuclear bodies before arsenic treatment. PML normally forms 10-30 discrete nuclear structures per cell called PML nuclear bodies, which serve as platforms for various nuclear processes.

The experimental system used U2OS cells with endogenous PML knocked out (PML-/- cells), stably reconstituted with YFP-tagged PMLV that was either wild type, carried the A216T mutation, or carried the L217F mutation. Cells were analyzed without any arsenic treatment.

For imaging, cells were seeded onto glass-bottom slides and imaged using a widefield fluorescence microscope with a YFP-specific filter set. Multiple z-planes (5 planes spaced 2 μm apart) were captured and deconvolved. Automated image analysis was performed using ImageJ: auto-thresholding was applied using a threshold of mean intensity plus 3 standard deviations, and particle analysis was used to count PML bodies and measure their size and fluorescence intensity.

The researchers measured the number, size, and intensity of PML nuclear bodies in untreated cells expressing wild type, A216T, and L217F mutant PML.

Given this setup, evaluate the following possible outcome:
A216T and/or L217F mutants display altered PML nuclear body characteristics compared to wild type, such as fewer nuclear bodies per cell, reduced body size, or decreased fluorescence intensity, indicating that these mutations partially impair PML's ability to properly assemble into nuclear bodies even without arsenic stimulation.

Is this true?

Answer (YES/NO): NO